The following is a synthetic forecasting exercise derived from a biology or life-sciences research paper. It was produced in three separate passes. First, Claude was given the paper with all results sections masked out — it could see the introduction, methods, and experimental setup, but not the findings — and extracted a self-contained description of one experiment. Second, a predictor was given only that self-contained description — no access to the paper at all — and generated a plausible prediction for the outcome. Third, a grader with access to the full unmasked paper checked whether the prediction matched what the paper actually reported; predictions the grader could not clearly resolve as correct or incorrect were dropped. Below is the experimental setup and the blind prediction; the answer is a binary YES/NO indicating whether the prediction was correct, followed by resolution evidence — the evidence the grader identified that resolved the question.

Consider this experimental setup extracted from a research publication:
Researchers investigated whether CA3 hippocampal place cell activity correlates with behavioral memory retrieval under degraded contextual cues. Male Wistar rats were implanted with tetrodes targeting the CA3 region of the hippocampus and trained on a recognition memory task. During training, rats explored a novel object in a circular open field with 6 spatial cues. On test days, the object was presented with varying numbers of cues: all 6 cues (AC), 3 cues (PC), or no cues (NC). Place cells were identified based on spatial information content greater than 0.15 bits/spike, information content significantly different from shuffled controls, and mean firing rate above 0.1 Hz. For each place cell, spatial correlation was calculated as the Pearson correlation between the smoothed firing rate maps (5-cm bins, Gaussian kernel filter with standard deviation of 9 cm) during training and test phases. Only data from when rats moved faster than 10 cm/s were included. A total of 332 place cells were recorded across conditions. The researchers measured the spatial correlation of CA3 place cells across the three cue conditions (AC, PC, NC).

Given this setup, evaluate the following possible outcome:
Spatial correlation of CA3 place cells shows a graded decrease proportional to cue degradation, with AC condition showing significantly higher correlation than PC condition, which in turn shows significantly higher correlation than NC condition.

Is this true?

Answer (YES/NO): NO